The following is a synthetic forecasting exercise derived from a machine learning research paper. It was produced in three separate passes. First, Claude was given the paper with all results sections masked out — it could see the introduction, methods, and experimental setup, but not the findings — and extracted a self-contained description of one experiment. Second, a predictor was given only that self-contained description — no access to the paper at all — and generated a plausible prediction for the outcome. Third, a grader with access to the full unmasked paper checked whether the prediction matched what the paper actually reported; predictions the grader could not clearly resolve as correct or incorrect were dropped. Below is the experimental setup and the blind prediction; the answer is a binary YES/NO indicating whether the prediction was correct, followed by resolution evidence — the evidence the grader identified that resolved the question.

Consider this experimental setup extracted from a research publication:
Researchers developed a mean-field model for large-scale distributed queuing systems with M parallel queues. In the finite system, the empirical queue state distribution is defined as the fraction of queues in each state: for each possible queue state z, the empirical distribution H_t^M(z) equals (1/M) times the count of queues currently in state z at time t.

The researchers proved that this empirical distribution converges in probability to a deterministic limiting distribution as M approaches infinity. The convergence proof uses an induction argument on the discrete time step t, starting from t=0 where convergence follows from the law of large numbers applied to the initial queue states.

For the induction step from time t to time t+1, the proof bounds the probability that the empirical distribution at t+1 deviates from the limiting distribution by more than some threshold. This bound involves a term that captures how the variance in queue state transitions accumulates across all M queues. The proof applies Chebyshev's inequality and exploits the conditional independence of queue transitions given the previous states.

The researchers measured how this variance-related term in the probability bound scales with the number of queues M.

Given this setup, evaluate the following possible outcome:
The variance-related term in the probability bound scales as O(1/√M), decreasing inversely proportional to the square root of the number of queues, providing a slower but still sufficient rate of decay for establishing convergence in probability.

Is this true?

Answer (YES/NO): NO